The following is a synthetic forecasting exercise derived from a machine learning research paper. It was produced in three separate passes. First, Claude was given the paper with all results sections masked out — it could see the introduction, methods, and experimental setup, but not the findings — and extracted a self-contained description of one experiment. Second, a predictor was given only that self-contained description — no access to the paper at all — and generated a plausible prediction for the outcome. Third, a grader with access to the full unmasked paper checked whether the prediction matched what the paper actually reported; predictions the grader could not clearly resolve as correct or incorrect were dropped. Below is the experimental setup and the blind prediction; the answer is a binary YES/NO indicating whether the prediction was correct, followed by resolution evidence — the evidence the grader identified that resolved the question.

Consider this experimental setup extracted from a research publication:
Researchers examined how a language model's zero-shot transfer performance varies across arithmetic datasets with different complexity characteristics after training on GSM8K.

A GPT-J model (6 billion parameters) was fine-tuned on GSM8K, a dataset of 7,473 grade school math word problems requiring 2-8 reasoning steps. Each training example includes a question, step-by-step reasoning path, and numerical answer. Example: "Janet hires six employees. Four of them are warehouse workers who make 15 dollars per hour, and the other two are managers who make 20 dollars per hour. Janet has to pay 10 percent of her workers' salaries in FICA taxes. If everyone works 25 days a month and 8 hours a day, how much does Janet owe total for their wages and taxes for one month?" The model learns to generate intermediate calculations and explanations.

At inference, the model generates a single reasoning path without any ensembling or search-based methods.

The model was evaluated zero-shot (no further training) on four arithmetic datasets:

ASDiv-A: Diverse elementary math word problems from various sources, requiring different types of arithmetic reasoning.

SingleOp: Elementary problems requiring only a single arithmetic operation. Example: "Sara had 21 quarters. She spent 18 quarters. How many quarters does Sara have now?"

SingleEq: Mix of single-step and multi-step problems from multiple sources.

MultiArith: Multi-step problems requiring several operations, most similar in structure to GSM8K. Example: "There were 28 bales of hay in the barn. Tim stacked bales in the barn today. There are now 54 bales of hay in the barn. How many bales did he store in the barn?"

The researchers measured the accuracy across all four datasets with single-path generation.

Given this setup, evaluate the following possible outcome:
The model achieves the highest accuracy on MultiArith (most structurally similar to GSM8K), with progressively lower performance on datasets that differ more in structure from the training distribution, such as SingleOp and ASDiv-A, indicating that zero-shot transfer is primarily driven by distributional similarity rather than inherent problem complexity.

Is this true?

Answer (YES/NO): YES